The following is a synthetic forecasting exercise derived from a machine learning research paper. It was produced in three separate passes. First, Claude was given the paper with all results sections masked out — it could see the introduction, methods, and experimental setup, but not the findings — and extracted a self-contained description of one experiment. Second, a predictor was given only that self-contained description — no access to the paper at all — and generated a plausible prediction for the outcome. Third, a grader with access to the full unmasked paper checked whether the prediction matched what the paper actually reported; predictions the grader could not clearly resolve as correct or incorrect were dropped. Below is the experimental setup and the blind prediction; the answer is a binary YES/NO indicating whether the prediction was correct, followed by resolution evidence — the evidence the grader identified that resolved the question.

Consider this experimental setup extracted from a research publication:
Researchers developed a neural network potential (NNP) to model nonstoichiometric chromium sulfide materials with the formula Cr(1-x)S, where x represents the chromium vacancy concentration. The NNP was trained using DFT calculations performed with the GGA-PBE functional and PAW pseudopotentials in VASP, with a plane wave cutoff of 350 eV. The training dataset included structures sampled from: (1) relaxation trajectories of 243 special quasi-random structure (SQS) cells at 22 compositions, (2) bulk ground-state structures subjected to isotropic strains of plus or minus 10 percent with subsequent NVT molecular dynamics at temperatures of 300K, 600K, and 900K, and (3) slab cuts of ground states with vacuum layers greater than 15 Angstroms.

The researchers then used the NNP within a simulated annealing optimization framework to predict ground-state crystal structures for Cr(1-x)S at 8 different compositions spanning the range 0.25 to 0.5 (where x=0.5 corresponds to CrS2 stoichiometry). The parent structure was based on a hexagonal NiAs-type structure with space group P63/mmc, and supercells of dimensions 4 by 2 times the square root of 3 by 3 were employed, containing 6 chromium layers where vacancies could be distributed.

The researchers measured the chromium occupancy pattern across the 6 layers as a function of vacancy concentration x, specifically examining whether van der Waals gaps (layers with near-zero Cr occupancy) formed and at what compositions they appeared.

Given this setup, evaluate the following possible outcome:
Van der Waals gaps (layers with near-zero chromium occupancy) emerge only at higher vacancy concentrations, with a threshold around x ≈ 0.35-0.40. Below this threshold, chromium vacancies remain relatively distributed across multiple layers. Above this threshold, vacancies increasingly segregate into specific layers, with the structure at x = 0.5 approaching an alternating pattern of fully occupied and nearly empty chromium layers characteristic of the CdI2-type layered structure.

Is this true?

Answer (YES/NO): NO